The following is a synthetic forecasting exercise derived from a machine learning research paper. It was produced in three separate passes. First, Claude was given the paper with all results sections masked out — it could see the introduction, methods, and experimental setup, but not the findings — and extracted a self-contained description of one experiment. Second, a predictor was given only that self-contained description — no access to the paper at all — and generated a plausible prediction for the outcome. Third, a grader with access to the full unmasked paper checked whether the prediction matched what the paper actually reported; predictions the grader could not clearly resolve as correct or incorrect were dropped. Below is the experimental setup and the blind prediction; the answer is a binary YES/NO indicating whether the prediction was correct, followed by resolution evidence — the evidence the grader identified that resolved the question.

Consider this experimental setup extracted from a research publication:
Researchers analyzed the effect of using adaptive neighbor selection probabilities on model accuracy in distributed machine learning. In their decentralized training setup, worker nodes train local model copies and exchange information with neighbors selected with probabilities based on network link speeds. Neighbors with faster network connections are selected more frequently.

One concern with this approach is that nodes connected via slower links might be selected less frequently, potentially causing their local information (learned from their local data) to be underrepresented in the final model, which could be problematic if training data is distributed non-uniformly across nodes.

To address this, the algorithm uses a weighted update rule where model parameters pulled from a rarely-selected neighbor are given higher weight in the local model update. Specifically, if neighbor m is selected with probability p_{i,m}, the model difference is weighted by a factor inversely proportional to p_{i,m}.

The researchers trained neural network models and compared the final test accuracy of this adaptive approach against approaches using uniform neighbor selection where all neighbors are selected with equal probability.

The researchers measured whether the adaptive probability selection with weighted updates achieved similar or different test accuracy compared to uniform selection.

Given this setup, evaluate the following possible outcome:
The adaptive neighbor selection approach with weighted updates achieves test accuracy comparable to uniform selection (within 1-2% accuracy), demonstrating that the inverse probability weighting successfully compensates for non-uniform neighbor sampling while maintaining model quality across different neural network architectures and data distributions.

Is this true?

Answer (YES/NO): YES